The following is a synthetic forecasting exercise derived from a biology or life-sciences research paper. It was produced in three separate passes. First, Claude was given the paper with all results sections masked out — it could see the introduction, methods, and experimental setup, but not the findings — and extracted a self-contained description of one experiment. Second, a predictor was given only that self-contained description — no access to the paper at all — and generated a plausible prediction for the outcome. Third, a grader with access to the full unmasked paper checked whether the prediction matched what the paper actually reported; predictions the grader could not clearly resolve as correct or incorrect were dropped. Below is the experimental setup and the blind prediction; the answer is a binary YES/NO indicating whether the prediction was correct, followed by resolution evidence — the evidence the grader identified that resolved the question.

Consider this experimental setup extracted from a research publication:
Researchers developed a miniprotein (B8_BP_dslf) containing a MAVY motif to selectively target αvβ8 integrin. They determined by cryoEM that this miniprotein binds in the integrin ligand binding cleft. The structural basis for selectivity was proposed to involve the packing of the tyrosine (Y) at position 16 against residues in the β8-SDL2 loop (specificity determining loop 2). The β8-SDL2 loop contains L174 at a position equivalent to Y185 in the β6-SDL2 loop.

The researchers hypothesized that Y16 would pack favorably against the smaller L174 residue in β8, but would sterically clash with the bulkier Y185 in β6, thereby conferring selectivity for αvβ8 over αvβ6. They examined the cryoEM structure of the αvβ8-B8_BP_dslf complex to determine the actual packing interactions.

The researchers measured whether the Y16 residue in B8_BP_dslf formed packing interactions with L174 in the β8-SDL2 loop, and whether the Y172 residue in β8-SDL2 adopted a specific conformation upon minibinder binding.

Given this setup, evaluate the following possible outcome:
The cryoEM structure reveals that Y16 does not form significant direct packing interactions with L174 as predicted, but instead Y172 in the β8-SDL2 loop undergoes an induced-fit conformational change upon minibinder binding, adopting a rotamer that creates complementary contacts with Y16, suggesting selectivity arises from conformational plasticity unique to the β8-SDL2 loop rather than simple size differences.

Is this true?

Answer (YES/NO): NO